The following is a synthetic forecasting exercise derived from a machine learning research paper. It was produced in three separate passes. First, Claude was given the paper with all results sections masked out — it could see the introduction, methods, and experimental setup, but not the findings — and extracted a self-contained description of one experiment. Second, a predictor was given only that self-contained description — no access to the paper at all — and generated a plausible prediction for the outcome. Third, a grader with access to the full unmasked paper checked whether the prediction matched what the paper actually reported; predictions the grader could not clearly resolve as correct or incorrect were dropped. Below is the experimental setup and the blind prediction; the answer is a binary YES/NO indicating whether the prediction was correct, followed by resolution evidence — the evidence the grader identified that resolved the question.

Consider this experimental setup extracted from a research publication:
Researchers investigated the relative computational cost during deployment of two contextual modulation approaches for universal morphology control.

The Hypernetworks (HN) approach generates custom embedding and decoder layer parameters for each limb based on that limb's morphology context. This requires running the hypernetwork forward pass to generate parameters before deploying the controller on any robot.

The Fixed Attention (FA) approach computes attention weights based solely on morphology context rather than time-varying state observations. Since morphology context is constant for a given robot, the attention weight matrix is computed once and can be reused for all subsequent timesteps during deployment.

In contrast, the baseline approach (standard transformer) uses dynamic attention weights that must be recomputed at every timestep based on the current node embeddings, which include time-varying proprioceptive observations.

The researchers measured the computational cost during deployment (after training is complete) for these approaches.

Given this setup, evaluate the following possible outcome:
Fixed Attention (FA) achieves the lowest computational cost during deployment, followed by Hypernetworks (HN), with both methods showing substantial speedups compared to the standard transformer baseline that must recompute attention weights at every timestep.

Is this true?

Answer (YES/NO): NO